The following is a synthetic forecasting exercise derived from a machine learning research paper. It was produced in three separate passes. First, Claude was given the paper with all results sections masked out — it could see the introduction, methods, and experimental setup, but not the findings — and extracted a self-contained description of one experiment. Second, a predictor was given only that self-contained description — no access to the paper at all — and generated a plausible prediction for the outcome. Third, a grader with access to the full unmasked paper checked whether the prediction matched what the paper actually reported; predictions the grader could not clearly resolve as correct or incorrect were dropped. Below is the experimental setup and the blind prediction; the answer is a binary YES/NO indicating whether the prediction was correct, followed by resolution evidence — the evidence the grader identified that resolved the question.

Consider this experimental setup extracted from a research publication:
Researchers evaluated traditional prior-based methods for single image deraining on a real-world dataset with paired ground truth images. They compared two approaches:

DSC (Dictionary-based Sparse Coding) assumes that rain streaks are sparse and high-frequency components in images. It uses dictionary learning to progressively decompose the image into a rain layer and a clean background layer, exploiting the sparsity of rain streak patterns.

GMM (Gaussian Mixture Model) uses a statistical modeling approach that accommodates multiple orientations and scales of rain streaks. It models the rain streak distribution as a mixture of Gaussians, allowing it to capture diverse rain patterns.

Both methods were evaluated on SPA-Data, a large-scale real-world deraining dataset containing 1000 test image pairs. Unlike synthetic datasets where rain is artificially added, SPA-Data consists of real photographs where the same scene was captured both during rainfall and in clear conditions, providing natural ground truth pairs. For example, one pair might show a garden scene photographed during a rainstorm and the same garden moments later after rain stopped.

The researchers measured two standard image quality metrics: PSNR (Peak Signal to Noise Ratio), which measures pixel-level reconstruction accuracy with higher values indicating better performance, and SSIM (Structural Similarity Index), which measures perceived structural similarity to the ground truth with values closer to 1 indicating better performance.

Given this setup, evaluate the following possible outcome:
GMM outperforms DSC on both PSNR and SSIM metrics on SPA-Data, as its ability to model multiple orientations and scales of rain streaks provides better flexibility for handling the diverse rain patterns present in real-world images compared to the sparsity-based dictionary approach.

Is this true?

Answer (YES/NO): NO